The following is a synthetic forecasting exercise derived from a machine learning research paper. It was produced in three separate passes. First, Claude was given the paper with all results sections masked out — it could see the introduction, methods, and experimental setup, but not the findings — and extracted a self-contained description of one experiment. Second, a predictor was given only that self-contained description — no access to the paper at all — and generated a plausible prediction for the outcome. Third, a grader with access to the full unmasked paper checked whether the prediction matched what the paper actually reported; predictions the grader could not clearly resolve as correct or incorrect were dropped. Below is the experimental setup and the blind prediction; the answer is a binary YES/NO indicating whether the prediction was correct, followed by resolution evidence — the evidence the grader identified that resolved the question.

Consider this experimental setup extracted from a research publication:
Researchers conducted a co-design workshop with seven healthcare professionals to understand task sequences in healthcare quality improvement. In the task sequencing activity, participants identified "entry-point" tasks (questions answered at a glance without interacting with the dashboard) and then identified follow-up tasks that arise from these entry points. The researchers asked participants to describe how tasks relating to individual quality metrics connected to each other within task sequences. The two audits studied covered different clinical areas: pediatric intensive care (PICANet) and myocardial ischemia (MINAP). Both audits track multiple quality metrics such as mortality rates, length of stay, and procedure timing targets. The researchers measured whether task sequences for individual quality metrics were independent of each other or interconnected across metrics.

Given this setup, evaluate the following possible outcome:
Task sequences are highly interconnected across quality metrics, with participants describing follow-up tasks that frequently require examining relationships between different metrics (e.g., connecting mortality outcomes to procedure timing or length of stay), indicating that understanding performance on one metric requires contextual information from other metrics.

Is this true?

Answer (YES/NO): NO